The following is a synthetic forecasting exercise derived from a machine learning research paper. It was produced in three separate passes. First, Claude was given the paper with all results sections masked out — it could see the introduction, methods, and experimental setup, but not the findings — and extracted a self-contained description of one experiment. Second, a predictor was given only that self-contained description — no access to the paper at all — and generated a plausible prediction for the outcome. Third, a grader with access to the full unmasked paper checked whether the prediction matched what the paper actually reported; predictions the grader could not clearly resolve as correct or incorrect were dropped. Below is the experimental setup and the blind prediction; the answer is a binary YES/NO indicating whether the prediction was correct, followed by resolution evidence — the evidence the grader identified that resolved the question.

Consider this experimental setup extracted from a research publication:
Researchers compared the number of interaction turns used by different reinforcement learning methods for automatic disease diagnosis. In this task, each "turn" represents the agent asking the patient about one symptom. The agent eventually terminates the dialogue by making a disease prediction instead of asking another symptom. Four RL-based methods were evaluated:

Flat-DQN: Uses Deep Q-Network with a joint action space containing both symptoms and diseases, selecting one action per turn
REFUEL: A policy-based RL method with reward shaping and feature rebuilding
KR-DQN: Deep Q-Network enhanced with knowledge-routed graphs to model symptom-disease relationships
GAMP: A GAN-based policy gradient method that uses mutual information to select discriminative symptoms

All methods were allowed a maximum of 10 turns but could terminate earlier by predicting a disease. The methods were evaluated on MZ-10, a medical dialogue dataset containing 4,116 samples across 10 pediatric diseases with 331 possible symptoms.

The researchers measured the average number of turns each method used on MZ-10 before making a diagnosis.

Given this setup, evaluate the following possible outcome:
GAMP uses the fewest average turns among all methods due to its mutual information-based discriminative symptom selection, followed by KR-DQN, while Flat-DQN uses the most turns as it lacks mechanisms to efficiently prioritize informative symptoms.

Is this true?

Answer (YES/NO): NO